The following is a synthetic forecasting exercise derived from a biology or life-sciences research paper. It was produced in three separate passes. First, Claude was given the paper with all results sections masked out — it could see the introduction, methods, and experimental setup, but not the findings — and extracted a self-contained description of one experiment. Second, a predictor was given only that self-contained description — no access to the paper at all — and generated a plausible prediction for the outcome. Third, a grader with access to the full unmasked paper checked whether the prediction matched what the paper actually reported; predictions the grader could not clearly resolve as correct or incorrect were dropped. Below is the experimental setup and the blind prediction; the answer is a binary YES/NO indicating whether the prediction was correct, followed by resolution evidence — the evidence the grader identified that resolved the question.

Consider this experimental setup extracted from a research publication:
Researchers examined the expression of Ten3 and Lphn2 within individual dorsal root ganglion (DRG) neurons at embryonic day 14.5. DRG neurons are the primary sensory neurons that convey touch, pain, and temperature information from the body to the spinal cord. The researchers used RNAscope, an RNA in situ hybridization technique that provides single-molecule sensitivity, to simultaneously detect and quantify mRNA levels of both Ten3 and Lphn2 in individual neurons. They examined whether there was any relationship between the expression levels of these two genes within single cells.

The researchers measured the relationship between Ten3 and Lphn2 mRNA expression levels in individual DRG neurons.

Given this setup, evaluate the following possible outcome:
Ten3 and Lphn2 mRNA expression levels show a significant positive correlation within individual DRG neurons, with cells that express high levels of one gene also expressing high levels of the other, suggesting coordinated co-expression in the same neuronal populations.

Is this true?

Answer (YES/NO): NO